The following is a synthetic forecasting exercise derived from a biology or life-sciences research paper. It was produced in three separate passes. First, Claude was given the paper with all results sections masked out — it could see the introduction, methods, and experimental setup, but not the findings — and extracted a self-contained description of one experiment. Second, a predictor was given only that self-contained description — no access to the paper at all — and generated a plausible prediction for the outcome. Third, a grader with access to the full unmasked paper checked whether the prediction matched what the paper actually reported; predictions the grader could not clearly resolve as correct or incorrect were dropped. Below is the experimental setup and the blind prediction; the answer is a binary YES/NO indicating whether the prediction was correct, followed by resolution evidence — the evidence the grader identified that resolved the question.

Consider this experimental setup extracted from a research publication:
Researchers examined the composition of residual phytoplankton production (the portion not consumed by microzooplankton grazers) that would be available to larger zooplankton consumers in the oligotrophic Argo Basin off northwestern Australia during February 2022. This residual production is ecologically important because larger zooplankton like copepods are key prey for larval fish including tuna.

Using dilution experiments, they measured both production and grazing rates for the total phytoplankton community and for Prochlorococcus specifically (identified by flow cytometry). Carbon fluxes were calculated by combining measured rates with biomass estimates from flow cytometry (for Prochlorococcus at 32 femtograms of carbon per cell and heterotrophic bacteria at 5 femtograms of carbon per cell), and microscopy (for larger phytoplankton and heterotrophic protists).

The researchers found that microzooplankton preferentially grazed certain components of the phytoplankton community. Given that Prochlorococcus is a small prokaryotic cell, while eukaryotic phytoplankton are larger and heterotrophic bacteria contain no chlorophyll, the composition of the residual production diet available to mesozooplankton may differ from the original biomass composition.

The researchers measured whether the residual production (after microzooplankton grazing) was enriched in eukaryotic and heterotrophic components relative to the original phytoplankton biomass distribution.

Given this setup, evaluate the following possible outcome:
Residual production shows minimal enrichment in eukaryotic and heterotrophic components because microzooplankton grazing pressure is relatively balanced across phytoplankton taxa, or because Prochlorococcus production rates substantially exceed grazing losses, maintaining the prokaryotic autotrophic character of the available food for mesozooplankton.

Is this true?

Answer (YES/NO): NO